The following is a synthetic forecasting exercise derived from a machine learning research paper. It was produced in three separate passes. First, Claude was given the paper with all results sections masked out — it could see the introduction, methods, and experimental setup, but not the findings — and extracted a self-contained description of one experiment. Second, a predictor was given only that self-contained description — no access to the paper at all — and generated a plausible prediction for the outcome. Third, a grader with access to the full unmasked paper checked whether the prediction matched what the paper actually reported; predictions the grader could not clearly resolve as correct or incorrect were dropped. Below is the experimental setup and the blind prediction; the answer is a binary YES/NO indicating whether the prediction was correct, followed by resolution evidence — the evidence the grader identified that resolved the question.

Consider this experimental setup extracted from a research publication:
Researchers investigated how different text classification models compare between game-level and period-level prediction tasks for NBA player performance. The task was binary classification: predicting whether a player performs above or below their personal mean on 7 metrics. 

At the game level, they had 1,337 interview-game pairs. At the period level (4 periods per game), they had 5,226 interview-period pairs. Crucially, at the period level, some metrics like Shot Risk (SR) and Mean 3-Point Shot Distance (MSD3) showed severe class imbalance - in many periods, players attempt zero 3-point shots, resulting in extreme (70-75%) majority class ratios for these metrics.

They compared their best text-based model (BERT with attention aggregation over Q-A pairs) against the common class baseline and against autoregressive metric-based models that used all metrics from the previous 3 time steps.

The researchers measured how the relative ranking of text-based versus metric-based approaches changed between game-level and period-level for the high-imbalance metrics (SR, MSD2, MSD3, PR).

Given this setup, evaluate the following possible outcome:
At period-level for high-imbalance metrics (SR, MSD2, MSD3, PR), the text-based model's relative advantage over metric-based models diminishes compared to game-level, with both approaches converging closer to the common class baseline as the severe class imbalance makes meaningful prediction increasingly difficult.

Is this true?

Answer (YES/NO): NO